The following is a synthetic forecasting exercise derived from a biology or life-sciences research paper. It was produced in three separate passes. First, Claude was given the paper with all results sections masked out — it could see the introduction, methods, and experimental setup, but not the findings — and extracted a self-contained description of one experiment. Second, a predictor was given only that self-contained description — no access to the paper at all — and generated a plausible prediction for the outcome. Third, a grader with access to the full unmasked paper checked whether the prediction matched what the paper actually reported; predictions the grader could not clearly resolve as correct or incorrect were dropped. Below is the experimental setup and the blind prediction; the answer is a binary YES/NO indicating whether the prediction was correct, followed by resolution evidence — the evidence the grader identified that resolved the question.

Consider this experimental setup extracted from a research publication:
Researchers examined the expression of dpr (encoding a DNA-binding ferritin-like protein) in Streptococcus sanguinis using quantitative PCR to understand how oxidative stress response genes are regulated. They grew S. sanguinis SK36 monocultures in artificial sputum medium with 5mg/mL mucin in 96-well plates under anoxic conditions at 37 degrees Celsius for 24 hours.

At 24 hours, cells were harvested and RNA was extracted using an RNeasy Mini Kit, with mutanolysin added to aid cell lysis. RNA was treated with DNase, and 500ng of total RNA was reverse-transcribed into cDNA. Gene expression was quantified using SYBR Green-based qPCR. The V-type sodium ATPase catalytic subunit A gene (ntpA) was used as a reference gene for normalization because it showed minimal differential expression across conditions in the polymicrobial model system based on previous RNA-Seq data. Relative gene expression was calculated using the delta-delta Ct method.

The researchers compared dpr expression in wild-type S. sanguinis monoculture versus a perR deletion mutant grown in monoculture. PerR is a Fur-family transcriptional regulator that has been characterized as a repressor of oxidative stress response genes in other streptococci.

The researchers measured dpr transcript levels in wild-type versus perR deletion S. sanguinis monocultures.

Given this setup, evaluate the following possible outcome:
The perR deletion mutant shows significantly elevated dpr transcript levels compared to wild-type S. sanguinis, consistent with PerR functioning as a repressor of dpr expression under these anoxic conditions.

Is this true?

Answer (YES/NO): YES